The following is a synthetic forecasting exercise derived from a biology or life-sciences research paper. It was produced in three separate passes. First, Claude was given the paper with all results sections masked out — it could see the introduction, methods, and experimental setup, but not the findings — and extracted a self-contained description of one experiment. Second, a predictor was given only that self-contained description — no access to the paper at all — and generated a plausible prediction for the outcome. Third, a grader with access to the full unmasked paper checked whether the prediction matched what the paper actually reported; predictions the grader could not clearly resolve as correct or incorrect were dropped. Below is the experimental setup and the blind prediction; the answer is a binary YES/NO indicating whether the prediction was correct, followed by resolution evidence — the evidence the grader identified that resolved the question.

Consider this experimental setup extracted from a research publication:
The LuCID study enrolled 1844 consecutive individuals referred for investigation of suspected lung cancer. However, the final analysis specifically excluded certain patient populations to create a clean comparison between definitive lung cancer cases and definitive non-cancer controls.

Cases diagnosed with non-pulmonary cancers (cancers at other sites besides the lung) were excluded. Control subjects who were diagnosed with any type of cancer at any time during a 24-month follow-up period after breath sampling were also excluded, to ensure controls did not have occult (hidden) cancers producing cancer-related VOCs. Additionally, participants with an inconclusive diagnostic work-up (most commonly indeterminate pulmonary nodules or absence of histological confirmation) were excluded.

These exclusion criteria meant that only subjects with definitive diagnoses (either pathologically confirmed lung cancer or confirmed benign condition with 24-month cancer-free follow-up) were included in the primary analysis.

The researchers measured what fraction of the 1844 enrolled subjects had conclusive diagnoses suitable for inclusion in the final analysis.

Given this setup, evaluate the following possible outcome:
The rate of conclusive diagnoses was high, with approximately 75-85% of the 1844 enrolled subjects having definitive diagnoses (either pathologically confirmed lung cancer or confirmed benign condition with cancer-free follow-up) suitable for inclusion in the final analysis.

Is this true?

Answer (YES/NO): NO